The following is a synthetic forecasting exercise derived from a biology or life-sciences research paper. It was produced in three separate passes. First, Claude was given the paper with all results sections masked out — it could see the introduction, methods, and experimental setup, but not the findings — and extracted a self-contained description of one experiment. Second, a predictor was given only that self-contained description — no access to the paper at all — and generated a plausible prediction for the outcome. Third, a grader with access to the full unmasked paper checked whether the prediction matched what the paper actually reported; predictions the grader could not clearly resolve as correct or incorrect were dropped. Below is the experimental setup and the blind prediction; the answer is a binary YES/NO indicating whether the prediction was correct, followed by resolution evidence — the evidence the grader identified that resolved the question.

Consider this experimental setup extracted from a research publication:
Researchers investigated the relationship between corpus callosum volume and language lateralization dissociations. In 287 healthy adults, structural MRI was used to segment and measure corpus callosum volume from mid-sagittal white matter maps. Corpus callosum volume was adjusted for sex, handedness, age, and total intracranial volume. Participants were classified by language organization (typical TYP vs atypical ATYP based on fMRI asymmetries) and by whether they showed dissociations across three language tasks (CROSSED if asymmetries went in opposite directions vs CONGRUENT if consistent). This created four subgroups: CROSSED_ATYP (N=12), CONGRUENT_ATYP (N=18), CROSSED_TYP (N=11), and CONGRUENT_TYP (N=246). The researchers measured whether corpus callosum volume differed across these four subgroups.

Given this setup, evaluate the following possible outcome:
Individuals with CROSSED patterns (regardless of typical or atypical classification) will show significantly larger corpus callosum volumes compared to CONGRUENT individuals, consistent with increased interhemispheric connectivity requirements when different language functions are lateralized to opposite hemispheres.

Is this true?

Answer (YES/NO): NO